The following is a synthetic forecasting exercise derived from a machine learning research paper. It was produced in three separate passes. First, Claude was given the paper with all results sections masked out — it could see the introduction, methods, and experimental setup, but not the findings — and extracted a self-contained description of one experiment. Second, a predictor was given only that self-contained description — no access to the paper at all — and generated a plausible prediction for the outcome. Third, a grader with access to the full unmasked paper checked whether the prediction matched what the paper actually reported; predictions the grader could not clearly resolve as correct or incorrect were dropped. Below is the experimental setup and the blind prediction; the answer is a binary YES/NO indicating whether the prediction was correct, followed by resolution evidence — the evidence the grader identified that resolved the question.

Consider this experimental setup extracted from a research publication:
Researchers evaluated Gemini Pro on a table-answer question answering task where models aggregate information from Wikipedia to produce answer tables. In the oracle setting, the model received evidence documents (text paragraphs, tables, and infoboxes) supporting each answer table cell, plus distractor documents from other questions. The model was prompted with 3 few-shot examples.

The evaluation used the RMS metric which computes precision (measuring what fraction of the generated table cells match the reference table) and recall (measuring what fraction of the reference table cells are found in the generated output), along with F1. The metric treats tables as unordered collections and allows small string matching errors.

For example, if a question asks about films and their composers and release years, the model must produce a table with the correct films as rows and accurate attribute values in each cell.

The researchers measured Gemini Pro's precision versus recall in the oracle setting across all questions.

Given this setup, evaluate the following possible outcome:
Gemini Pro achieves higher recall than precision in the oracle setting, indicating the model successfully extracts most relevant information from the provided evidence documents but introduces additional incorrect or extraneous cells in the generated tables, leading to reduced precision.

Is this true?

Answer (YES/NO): NO